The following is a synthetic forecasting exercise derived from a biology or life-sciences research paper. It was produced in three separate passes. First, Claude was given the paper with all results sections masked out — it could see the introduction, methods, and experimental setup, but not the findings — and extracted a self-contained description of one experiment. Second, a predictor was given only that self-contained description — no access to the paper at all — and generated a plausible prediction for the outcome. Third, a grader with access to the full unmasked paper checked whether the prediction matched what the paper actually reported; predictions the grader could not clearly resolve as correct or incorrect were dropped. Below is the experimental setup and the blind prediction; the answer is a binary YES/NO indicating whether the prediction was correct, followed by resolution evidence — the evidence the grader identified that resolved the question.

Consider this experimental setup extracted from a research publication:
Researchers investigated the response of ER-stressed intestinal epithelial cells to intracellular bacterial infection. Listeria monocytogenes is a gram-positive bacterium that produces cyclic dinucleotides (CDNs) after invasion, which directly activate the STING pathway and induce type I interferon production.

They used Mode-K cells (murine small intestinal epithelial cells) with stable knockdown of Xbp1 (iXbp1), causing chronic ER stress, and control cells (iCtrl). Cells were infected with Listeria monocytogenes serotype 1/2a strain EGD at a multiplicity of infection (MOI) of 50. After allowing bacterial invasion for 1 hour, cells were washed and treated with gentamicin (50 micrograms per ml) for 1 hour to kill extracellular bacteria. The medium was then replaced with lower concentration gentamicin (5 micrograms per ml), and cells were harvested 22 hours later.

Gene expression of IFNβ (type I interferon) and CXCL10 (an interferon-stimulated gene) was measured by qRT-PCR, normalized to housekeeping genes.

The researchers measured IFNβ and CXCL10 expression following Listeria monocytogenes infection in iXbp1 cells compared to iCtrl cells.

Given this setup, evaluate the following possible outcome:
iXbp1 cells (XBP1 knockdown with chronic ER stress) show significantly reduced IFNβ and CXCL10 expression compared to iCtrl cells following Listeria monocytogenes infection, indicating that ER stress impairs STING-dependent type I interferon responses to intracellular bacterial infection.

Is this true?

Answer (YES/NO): YES